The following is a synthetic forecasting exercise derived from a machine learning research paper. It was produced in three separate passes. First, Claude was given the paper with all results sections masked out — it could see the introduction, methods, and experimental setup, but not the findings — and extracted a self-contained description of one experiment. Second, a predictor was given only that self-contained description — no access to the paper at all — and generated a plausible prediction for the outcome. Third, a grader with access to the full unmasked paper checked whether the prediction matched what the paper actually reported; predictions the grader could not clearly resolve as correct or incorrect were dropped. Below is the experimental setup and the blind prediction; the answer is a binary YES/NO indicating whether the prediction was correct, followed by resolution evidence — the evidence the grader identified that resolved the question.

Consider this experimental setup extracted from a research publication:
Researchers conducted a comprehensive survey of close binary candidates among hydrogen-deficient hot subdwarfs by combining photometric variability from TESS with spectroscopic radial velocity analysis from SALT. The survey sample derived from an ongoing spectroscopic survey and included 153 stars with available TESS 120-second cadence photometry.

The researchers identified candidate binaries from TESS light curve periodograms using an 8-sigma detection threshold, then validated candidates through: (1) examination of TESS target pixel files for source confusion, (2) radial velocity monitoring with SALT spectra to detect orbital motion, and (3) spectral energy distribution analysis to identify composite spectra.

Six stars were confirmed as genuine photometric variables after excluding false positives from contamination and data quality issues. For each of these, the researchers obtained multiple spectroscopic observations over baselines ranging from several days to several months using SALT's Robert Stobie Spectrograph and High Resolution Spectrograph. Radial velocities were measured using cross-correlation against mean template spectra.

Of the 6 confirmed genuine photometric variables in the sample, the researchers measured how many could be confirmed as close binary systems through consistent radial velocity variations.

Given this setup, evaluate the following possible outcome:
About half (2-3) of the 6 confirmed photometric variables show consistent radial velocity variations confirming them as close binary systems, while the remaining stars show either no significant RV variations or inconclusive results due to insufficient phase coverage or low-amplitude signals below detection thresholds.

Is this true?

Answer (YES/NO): NO